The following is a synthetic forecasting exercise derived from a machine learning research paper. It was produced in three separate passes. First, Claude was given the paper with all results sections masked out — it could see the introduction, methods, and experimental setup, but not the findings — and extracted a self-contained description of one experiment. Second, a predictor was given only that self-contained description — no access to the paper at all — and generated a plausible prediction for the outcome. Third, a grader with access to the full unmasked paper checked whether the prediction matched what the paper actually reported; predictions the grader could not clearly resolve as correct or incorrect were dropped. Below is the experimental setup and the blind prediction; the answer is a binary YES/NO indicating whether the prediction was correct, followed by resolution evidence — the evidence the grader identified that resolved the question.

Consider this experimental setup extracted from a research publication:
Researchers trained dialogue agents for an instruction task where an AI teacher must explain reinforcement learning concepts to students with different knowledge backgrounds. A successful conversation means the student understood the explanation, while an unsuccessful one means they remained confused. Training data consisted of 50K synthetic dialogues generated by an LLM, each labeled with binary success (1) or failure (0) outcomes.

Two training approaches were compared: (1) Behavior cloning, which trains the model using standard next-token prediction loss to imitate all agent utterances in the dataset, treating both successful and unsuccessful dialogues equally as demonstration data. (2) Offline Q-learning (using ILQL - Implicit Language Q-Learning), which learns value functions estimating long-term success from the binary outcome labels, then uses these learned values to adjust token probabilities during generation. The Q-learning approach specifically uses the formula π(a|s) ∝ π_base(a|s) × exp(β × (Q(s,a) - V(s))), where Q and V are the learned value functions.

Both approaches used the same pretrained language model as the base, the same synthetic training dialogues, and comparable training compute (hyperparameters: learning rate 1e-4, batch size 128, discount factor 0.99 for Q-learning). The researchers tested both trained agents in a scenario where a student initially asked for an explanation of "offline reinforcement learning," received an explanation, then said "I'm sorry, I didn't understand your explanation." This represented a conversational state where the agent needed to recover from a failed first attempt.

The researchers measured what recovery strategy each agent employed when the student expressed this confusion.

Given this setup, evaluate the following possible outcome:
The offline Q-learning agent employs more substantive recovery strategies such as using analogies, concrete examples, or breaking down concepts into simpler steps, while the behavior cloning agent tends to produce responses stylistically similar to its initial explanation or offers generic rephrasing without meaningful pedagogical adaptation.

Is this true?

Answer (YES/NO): NO